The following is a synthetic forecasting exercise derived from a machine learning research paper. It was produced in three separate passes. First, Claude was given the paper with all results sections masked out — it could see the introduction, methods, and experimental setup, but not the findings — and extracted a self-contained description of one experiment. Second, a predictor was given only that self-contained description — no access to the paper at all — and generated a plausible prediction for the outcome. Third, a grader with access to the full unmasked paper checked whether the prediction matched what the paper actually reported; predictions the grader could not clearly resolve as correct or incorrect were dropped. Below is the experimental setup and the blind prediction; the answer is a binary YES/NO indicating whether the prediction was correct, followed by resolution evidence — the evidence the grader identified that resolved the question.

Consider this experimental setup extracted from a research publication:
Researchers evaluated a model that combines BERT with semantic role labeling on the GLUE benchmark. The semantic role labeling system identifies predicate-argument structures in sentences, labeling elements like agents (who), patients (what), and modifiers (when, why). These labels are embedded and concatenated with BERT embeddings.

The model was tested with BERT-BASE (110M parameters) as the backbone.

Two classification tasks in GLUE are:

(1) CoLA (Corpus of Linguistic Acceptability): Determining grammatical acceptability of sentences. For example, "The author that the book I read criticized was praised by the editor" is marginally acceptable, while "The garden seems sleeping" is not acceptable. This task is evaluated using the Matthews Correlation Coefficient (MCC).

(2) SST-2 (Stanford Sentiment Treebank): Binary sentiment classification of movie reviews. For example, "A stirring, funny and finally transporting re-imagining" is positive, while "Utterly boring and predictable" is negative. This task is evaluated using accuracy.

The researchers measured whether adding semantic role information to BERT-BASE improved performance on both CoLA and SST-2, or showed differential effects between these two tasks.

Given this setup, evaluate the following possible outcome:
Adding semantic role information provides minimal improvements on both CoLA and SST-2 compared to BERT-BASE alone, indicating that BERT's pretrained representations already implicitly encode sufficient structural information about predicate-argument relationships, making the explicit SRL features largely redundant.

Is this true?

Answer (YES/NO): NO